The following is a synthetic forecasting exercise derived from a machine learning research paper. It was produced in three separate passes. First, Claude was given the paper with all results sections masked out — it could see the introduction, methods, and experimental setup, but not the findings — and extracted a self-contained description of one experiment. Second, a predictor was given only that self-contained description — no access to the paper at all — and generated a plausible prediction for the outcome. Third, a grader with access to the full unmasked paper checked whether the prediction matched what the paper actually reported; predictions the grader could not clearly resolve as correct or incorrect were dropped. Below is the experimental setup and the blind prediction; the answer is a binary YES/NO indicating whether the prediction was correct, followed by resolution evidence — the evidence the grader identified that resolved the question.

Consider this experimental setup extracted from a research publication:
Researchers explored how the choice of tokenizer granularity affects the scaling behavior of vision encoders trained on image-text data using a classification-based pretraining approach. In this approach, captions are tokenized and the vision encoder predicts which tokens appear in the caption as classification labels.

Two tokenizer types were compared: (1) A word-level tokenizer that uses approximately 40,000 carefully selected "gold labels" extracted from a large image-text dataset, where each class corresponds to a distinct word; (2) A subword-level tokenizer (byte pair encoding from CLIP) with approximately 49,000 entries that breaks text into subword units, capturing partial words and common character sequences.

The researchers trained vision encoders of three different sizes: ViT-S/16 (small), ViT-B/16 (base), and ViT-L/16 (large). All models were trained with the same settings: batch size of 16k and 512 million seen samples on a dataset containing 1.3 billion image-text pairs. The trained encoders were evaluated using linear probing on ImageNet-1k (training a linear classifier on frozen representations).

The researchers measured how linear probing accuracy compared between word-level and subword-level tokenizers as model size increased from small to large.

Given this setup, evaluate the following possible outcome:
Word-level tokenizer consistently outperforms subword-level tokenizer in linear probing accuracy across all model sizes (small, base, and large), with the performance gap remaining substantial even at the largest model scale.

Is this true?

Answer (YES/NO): NO